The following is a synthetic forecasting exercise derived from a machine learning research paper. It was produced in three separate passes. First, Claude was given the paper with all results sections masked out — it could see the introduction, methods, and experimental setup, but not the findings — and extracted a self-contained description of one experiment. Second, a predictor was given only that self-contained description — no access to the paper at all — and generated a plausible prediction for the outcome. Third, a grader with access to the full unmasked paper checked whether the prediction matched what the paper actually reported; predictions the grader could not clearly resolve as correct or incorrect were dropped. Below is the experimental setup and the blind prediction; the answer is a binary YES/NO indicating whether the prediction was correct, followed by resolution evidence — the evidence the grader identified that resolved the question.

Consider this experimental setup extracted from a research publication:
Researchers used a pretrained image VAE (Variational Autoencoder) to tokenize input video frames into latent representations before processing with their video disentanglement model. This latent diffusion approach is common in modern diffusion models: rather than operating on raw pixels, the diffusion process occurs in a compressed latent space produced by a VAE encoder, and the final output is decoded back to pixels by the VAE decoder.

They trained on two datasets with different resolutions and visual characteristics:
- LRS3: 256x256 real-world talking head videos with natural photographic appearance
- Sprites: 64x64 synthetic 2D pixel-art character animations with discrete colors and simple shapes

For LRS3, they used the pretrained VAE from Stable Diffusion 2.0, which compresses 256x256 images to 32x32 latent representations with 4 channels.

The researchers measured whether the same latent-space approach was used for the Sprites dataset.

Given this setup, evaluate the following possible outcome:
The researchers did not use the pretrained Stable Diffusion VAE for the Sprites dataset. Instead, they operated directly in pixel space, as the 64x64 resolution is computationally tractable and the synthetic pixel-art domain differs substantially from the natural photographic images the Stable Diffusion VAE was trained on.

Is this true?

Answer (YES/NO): YES